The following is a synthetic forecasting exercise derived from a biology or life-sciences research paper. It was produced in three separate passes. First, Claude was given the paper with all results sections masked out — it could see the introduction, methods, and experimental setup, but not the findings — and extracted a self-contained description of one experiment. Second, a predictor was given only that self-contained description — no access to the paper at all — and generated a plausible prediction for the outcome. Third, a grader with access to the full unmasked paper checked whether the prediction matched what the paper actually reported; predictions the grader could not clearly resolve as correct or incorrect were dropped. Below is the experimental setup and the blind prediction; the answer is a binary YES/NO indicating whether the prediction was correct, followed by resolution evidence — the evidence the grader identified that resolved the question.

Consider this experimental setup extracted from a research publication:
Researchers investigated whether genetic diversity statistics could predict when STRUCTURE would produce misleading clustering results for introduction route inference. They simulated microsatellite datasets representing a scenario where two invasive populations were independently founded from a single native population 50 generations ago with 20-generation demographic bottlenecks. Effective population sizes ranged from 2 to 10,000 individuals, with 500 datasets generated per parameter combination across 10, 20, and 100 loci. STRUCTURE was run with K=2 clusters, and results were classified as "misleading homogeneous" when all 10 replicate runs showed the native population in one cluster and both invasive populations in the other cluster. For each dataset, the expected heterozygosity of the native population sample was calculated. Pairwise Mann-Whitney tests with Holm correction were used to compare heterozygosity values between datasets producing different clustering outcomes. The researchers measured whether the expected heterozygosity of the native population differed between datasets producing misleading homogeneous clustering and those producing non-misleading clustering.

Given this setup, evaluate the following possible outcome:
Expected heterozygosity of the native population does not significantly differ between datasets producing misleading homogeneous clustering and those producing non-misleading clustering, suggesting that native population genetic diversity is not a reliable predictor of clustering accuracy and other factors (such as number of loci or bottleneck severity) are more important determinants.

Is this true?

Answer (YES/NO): NO